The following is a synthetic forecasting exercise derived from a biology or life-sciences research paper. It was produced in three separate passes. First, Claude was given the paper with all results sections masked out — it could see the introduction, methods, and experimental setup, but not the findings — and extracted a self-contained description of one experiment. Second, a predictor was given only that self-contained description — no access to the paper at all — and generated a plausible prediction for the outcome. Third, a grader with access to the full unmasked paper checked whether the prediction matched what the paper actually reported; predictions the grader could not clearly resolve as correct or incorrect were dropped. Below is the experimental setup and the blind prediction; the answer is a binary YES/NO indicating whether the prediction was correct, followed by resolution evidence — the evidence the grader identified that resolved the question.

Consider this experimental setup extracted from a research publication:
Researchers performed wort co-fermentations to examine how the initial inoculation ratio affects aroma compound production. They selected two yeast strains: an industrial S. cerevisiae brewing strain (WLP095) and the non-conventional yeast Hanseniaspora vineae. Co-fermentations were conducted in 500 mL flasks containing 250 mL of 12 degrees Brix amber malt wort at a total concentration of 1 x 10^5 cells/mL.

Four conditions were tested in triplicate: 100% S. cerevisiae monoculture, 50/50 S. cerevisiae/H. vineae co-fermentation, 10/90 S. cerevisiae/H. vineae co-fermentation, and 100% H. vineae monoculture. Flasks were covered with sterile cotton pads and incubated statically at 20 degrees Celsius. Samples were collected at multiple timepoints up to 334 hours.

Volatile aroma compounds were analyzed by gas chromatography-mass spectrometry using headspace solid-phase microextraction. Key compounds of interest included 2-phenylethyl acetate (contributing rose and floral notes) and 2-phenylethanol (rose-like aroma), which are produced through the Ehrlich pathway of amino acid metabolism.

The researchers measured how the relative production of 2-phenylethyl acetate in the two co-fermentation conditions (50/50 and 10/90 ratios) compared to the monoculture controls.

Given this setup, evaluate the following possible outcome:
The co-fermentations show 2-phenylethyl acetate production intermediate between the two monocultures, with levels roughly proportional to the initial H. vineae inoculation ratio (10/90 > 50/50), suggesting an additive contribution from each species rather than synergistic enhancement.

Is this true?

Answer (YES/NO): YES